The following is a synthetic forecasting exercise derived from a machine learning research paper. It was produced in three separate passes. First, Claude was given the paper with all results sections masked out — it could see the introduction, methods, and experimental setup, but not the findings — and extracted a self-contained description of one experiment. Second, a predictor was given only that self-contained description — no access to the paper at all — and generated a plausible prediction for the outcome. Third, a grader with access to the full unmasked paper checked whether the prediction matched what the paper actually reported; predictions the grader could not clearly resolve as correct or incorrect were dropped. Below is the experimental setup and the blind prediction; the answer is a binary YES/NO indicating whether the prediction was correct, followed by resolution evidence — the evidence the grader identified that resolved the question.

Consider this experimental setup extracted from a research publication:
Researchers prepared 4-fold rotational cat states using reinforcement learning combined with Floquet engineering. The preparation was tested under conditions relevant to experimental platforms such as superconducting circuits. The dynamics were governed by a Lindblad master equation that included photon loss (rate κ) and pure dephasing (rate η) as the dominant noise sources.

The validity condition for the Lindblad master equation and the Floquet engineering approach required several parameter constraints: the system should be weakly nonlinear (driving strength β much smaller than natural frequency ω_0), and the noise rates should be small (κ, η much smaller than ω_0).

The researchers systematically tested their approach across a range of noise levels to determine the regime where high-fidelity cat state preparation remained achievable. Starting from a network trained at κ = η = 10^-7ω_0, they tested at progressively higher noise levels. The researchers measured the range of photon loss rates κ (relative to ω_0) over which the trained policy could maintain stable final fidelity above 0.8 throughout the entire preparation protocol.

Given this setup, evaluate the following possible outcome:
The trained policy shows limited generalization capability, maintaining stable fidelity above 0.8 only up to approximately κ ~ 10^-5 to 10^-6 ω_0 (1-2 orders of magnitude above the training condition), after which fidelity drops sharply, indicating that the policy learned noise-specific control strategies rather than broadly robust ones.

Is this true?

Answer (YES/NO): NO